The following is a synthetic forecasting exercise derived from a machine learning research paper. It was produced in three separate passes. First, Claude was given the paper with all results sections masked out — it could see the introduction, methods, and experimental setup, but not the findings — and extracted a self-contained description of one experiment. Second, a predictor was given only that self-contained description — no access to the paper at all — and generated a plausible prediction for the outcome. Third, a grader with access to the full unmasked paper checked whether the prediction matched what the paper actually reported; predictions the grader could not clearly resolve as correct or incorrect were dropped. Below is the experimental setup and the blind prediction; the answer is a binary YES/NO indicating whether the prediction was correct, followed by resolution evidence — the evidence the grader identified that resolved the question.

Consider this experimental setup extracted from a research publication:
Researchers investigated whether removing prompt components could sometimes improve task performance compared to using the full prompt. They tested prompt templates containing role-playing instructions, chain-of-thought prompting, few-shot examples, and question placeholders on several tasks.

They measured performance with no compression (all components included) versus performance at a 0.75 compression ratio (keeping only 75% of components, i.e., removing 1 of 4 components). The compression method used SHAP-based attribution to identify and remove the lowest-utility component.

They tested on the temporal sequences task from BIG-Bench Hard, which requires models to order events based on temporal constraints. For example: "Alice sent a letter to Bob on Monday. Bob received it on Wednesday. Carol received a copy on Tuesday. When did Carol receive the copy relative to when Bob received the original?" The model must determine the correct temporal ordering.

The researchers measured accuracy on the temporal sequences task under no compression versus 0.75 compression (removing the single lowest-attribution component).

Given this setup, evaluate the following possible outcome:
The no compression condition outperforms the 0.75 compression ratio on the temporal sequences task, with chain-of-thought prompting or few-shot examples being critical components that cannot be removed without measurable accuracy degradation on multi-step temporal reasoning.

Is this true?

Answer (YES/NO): NO